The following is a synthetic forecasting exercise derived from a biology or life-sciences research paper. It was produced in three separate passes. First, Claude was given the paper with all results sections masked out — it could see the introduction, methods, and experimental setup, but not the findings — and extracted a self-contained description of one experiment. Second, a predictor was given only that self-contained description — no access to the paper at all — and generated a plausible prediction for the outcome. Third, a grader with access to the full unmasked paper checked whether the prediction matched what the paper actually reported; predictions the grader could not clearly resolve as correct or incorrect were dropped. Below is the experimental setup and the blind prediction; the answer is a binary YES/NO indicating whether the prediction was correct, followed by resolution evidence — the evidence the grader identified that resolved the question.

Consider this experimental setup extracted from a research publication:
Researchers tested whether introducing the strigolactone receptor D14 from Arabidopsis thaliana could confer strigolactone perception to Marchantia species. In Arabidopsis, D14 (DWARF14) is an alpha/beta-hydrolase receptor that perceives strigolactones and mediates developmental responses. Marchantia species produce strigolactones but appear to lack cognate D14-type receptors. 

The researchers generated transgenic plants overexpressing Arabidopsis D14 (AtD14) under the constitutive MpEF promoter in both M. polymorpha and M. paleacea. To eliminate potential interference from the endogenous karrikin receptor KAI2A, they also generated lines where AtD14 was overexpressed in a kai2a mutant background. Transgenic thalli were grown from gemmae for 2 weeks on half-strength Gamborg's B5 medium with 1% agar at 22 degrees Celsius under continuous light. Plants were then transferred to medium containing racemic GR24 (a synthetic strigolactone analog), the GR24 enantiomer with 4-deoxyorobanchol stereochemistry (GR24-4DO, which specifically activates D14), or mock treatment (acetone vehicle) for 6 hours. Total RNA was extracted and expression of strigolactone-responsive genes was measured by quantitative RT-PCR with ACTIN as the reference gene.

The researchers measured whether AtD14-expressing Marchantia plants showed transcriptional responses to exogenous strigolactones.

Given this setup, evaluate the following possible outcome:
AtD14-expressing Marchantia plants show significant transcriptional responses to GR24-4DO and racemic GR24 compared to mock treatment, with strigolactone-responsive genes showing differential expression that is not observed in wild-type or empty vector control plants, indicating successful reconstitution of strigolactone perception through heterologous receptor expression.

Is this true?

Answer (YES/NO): YES